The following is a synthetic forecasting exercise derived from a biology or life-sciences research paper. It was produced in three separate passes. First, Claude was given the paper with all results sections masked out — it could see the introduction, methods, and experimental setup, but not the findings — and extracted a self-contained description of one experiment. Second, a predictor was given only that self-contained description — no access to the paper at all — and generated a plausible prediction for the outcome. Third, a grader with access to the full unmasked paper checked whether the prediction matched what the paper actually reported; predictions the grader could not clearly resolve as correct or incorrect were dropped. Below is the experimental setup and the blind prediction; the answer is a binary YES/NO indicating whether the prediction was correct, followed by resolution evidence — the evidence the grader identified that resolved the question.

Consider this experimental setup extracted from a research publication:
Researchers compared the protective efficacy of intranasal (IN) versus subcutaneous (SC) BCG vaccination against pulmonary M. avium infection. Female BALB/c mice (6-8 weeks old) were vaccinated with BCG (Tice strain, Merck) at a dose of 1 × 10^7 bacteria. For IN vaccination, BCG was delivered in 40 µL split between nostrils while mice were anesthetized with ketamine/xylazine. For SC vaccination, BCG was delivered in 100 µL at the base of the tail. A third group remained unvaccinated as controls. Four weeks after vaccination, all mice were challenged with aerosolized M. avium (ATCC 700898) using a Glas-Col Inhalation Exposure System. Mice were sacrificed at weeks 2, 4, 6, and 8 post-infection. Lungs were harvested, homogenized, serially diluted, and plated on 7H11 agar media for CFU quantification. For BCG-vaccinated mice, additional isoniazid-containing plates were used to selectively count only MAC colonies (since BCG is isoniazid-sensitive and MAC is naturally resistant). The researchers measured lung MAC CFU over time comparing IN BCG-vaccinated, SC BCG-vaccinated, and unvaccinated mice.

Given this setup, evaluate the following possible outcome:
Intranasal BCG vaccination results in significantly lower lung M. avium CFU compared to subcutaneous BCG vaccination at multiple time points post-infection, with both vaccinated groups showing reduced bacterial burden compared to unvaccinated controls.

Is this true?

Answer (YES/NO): NO